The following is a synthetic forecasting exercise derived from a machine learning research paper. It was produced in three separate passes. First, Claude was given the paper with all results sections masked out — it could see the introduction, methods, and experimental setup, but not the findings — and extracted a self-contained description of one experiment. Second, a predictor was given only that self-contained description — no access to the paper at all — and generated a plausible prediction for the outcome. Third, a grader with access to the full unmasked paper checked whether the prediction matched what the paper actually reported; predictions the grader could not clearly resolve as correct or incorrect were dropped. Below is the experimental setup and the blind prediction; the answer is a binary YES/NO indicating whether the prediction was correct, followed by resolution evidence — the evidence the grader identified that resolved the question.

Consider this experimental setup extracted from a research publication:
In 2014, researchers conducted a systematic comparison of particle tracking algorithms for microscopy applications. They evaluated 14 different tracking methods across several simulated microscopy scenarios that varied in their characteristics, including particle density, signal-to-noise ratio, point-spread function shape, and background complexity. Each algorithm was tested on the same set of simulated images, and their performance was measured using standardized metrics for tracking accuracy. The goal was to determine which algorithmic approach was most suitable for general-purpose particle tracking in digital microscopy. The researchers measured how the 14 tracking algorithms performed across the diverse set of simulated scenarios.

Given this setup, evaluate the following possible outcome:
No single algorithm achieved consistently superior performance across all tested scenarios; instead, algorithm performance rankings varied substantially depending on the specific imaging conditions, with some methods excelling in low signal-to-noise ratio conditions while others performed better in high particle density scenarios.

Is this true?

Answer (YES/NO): NO